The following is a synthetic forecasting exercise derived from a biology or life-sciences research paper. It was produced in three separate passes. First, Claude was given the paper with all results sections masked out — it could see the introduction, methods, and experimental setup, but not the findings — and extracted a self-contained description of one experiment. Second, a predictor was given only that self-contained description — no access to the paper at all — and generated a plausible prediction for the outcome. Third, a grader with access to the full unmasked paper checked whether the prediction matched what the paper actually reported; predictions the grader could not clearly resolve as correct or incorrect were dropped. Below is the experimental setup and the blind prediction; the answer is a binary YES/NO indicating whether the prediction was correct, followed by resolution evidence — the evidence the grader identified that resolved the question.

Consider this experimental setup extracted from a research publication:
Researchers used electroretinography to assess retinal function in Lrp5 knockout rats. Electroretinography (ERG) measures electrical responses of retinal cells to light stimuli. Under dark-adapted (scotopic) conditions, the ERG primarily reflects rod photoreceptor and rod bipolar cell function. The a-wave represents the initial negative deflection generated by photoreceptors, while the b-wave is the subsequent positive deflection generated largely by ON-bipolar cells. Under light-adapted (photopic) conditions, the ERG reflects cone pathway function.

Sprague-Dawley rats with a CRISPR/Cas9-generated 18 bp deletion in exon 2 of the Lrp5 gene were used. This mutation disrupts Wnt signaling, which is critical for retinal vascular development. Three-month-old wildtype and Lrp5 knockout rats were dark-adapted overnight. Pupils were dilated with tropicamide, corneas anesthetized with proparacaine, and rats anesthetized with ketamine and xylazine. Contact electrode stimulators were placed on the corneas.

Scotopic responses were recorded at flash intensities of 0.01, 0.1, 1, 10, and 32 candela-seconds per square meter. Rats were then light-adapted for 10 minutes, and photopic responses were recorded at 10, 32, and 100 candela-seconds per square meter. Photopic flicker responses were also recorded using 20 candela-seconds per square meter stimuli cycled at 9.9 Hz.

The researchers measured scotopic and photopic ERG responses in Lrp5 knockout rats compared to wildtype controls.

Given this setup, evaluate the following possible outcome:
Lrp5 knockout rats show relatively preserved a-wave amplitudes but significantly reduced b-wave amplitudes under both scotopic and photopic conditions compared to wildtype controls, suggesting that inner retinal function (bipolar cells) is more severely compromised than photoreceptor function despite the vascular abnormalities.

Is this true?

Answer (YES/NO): NO